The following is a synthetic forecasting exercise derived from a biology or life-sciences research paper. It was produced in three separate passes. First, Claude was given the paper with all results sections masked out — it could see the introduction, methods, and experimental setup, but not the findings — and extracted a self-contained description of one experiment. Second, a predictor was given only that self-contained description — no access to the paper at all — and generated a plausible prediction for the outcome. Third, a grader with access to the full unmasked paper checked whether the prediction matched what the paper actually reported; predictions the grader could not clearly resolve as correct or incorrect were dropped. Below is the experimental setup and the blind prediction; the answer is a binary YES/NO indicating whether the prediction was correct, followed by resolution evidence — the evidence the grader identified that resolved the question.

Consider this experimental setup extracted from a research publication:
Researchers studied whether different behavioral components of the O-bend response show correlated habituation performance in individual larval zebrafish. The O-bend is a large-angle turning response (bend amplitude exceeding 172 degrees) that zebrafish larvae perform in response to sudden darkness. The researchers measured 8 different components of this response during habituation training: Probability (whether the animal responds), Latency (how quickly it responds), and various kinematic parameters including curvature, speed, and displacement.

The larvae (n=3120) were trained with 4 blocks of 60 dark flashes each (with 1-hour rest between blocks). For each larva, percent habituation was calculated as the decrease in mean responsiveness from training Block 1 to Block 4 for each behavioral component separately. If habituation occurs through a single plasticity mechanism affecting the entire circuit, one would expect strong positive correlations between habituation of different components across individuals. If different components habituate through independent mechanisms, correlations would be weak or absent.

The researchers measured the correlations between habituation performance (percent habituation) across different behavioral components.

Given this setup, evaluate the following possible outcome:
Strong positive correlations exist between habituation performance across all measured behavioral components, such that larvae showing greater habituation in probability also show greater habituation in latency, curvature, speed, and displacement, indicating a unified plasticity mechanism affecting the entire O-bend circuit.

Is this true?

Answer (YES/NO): NO